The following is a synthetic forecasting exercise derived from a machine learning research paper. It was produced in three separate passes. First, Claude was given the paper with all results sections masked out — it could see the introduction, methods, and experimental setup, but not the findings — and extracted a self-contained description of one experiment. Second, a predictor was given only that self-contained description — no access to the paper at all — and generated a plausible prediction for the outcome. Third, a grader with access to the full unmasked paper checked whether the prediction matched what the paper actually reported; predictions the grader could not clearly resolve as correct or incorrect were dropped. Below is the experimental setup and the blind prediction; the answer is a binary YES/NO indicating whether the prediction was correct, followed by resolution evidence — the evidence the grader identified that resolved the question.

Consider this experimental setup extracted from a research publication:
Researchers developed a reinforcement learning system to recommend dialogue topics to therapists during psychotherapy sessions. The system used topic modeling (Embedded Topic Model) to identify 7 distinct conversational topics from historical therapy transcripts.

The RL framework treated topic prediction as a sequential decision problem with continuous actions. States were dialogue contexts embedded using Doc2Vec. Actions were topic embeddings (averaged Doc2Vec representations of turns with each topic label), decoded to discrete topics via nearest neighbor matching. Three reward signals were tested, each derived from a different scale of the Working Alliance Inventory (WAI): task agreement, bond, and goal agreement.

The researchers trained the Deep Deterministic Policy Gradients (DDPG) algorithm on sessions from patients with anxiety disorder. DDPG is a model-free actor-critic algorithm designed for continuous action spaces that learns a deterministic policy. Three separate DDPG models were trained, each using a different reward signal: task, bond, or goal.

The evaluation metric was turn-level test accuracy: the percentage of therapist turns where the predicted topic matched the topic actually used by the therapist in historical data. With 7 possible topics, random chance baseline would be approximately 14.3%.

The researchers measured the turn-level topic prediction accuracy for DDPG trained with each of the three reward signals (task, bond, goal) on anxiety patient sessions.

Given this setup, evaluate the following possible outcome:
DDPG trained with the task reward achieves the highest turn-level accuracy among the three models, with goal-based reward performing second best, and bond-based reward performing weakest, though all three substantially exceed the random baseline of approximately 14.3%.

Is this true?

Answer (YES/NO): NO